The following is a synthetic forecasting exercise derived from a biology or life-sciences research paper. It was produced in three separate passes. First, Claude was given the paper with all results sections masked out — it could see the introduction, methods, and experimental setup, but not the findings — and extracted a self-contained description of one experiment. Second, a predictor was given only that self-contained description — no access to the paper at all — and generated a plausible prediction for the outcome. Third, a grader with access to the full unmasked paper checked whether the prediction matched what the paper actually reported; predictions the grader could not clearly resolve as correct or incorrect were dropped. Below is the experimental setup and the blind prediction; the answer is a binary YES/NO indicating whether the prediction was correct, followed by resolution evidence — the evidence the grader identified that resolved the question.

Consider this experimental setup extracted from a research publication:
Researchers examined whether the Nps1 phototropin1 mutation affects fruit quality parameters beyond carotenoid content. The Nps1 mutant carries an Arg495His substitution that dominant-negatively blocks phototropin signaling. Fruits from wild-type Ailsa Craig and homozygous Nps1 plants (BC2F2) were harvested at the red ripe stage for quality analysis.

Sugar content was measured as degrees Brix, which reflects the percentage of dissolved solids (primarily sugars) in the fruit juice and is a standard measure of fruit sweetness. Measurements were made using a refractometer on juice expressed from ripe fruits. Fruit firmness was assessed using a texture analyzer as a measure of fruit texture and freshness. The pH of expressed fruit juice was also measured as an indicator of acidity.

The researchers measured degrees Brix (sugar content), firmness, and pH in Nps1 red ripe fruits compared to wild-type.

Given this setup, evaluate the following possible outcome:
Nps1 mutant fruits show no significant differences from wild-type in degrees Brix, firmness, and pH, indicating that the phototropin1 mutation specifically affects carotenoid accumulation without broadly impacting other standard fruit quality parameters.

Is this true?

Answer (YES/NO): NO